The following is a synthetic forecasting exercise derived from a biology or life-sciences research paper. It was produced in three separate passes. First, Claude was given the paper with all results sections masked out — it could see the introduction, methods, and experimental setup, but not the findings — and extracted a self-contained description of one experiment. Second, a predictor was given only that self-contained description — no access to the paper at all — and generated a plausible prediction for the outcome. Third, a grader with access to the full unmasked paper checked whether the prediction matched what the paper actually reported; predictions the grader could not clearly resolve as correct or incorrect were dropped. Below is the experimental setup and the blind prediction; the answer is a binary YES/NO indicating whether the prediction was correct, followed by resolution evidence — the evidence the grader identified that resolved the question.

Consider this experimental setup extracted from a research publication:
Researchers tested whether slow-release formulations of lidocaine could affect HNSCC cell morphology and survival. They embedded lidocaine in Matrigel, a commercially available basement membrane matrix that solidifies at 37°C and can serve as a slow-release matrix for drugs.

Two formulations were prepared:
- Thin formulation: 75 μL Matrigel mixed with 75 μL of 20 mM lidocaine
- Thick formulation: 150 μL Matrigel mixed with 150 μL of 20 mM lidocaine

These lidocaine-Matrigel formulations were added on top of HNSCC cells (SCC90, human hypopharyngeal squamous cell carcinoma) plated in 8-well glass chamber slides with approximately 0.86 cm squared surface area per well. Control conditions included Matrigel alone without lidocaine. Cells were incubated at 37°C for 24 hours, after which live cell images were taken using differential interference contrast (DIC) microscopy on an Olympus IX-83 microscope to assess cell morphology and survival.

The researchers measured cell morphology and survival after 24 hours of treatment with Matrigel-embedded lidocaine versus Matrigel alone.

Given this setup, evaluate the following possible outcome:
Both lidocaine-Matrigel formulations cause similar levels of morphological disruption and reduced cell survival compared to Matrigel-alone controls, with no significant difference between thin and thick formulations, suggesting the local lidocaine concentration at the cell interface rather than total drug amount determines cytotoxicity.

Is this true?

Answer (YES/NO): NO